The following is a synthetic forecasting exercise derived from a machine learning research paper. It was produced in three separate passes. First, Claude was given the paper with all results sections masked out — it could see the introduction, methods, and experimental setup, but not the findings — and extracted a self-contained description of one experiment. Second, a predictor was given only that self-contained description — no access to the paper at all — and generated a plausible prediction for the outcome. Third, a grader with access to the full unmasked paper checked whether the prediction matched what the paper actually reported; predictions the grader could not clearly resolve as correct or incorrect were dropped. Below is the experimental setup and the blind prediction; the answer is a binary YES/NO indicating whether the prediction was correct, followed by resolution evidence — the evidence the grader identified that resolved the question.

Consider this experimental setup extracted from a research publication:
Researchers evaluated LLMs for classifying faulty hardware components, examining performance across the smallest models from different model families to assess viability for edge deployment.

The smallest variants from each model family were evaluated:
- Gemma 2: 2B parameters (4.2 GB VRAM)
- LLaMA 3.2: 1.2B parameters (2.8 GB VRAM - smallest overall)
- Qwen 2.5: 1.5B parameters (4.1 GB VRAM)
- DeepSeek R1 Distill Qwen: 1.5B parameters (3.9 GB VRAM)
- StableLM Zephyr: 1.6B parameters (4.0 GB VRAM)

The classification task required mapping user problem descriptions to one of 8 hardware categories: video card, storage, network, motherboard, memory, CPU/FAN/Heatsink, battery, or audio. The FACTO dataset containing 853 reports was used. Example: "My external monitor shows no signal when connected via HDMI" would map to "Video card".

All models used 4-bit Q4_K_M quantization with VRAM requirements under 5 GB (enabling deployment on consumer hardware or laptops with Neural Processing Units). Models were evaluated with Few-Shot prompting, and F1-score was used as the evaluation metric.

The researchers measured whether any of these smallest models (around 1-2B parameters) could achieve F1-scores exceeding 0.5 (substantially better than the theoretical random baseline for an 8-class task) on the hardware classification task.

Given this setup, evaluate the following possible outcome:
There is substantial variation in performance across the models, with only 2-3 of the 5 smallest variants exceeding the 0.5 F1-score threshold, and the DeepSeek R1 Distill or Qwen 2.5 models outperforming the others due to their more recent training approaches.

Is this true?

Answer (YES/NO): NO